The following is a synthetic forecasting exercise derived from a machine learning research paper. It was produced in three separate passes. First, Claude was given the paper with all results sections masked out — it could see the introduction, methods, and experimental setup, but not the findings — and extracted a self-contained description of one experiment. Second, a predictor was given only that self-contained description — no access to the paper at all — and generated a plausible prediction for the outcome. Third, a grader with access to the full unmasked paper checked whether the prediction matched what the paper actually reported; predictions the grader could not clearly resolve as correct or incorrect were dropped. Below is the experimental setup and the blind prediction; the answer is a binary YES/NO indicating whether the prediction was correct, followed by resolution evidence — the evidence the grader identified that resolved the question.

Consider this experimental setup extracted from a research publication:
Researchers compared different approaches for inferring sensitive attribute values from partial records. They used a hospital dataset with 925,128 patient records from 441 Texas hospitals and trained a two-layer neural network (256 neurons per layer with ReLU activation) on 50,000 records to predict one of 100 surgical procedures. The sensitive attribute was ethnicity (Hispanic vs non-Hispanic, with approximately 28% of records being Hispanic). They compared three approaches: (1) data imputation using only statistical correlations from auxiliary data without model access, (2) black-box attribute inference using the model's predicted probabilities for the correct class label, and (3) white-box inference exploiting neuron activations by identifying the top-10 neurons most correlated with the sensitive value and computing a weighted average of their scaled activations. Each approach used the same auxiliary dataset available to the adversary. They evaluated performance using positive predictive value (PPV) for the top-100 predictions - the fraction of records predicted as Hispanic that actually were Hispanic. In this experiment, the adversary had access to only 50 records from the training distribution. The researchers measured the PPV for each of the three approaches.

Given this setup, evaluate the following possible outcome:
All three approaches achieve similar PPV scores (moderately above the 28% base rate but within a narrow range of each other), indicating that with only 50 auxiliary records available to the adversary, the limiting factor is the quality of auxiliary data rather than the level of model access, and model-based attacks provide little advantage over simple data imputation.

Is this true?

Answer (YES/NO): NO